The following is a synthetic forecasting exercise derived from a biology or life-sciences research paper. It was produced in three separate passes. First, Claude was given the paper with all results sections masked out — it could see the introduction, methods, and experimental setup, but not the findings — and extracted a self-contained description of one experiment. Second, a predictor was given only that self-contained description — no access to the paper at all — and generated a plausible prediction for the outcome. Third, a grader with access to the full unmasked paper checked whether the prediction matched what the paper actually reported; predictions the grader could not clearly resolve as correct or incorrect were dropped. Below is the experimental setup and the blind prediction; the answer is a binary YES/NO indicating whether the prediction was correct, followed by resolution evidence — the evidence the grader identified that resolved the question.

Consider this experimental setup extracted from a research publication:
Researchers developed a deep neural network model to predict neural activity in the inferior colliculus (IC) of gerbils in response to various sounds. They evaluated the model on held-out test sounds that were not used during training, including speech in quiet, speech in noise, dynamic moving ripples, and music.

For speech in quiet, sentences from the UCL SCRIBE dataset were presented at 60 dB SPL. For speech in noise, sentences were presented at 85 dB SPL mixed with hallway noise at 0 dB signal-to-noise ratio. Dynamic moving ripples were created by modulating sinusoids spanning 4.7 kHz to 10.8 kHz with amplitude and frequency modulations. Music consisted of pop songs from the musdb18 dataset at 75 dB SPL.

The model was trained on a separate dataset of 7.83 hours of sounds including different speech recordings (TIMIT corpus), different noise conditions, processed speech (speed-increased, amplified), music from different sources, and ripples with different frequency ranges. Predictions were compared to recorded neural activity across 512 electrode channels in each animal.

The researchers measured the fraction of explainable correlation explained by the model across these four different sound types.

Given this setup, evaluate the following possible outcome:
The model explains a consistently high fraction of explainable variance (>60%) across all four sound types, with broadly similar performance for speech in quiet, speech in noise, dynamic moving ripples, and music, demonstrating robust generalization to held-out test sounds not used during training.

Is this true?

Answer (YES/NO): NO